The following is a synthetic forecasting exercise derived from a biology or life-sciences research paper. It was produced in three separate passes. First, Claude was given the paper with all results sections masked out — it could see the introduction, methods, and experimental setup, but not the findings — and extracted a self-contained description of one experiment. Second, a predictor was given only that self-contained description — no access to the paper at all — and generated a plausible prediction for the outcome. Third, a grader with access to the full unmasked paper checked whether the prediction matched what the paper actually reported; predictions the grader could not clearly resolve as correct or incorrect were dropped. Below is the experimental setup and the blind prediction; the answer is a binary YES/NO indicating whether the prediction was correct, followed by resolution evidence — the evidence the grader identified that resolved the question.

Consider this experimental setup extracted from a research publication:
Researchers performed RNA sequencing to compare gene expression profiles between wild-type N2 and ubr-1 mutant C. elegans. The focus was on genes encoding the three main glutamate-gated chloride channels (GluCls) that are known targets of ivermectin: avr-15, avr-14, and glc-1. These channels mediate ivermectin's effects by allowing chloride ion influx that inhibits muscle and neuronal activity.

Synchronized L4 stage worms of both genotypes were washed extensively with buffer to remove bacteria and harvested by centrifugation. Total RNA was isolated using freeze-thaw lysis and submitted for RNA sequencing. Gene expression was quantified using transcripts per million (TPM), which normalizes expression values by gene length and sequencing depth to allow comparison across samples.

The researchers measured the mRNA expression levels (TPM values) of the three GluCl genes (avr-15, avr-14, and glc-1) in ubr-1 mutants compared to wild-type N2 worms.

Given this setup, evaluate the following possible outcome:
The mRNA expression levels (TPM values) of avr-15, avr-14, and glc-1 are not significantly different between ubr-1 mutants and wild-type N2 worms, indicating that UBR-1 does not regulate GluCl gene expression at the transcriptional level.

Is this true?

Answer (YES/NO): YES